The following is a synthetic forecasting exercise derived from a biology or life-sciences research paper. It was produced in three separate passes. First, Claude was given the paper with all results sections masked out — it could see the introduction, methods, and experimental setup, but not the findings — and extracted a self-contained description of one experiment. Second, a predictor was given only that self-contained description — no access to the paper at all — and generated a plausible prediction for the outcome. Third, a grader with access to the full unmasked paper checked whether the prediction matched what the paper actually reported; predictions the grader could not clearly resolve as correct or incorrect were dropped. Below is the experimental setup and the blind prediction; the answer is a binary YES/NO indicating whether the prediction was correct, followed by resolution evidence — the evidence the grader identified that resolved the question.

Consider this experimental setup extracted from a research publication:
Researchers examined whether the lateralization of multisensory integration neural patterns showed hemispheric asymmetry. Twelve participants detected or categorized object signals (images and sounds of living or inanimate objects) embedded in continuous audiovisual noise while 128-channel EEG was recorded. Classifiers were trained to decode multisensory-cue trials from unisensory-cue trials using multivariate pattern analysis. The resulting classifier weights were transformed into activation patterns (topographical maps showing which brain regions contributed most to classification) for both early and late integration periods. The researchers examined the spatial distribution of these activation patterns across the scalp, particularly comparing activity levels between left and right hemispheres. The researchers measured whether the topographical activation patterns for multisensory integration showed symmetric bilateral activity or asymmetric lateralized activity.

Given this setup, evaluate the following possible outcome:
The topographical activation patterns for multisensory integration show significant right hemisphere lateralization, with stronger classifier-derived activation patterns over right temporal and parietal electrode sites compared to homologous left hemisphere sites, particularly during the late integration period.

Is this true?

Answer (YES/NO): NO